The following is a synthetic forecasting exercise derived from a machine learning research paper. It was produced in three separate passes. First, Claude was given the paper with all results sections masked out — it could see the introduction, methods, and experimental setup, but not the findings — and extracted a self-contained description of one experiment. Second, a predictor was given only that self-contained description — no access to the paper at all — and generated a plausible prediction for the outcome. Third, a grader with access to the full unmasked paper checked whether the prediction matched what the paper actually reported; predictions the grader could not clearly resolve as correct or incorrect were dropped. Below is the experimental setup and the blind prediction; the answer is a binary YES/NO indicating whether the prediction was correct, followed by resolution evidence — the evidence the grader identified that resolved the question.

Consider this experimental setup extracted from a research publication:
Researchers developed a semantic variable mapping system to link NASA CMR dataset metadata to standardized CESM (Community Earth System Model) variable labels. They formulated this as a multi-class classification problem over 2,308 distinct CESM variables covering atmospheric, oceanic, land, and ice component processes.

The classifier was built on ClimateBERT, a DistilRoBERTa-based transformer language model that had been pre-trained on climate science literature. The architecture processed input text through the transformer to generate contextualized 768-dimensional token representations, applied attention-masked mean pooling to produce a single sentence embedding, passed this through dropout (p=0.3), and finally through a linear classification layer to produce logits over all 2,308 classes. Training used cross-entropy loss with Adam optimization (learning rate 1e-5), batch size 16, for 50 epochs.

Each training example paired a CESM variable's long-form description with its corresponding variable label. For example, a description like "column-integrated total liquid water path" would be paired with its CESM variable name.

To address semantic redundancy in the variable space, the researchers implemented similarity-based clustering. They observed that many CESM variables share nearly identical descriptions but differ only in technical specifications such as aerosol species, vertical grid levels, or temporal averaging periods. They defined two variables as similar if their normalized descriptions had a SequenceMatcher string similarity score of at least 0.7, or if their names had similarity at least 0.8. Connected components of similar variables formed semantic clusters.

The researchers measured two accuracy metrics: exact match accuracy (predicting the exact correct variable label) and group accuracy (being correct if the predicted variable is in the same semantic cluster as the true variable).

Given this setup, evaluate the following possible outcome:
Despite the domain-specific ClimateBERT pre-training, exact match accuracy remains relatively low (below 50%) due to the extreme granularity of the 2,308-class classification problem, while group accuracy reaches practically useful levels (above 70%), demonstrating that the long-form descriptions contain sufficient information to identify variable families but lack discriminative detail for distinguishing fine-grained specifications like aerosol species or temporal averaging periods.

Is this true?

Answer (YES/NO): NO